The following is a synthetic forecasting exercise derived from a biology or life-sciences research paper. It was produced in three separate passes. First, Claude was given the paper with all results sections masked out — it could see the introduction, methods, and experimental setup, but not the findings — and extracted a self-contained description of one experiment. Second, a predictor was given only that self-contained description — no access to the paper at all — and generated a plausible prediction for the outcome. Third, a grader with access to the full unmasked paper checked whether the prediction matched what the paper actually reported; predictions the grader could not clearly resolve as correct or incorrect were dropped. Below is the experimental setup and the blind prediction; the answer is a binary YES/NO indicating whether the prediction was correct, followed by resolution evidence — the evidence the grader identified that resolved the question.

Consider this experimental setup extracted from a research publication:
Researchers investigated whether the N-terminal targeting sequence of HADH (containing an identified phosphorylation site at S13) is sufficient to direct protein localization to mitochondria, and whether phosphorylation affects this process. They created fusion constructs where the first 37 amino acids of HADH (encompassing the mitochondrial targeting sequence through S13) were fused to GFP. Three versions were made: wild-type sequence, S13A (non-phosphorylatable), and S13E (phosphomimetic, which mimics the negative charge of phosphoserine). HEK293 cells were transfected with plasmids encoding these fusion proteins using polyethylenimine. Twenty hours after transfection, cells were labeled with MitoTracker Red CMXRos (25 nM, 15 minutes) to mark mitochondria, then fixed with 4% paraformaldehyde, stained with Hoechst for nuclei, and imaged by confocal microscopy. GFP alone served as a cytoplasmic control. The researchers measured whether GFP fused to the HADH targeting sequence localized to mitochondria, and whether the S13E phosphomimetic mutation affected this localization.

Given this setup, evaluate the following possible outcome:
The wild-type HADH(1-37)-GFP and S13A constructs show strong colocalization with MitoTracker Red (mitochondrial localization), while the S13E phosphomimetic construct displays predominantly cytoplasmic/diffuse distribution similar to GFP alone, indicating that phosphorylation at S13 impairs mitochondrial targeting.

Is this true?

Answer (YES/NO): NO